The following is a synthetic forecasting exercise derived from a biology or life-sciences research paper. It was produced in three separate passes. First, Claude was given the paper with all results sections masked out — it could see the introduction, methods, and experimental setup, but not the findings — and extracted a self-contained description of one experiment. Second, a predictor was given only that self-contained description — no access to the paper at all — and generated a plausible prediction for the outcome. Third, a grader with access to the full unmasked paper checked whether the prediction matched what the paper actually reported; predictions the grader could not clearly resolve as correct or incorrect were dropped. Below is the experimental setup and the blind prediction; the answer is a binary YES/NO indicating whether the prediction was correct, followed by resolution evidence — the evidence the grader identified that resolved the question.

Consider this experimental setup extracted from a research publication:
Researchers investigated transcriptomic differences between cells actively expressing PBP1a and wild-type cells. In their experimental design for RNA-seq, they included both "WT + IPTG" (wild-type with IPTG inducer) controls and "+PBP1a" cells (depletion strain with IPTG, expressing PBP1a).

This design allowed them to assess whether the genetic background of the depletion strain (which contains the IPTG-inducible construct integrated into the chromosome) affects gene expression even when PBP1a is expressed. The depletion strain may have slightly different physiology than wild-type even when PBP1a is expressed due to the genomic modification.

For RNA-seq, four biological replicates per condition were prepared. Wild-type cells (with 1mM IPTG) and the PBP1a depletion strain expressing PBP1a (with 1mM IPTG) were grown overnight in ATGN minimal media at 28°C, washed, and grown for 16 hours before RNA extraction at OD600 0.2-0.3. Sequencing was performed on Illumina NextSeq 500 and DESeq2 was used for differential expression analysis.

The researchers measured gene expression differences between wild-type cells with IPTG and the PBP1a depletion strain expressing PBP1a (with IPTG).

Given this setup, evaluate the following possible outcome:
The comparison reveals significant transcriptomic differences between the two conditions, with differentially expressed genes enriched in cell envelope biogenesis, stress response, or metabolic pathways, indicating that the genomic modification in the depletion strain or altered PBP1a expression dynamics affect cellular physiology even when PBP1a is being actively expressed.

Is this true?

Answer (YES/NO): NO